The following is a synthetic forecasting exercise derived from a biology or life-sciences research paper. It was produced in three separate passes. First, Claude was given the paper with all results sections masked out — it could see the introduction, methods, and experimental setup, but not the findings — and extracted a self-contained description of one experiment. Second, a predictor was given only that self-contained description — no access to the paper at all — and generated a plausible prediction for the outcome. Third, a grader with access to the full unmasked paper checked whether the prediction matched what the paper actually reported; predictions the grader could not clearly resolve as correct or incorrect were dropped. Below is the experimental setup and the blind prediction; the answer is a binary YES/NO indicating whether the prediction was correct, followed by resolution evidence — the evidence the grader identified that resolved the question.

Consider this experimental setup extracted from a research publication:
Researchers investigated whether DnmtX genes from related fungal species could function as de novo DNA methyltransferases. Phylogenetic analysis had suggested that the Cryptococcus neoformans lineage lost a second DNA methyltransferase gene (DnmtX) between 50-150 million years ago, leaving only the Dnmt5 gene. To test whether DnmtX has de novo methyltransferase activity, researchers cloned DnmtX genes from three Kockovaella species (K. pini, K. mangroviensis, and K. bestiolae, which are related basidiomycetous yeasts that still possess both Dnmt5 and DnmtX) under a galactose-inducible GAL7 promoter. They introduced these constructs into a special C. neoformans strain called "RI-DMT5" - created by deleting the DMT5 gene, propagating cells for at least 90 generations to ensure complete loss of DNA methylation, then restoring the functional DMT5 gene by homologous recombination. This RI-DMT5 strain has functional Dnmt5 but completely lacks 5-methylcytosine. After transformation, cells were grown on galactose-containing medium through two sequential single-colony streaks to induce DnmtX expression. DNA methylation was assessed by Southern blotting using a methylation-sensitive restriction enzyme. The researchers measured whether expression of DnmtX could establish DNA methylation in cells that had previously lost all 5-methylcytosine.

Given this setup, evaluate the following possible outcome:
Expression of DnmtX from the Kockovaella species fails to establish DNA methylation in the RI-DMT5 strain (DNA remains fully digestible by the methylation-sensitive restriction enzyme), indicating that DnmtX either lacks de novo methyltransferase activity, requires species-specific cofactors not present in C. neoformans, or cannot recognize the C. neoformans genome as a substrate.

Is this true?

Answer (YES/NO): NO